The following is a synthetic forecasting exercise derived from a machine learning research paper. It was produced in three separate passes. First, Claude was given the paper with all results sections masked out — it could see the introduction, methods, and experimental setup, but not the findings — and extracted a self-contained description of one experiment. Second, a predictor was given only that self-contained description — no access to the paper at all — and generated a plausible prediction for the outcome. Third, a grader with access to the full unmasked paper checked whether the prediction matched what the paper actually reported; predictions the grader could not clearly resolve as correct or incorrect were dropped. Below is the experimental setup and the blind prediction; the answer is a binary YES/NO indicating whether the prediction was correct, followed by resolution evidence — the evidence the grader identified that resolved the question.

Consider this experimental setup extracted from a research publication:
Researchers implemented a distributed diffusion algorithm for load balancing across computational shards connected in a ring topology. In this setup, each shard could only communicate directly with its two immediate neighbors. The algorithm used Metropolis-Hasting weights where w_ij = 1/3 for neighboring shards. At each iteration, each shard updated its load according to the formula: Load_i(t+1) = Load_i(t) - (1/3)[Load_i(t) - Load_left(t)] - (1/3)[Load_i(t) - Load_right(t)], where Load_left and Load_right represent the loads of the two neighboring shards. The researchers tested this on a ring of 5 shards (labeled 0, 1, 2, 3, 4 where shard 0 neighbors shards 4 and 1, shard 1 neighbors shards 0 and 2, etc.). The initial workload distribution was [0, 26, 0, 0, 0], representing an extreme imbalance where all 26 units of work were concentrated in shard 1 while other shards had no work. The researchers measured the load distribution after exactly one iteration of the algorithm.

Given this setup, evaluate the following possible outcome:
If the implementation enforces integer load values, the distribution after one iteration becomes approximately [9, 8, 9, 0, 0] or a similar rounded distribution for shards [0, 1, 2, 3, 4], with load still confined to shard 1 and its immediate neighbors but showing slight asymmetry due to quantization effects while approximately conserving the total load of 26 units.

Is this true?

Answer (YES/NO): NO